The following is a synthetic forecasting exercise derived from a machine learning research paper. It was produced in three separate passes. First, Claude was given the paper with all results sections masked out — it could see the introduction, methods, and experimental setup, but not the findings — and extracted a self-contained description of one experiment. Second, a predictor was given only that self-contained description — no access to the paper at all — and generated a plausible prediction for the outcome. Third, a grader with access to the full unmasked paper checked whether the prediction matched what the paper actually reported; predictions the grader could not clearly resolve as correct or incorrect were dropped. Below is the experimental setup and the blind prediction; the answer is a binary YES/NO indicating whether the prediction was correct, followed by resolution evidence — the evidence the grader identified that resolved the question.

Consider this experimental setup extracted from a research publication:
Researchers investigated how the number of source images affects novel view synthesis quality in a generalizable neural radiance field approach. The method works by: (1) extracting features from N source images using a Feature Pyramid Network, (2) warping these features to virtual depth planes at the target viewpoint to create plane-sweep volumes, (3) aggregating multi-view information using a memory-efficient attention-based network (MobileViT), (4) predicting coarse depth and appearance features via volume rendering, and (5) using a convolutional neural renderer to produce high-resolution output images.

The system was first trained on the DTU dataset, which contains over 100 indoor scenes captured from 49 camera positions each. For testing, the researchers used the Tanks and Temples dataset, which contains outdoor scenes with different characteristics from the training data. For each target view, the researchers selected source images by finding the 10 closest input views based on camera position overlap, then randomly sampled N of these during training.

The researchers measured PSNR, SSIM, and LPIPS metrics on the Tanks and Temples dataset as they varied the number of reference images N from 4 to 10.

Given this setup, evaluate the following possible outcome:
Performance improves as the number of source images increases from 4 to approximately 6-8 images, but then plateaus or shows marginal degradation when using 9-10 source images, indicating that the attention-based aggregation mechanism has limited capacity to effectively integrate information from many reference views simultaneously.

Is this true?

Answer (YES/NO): NO